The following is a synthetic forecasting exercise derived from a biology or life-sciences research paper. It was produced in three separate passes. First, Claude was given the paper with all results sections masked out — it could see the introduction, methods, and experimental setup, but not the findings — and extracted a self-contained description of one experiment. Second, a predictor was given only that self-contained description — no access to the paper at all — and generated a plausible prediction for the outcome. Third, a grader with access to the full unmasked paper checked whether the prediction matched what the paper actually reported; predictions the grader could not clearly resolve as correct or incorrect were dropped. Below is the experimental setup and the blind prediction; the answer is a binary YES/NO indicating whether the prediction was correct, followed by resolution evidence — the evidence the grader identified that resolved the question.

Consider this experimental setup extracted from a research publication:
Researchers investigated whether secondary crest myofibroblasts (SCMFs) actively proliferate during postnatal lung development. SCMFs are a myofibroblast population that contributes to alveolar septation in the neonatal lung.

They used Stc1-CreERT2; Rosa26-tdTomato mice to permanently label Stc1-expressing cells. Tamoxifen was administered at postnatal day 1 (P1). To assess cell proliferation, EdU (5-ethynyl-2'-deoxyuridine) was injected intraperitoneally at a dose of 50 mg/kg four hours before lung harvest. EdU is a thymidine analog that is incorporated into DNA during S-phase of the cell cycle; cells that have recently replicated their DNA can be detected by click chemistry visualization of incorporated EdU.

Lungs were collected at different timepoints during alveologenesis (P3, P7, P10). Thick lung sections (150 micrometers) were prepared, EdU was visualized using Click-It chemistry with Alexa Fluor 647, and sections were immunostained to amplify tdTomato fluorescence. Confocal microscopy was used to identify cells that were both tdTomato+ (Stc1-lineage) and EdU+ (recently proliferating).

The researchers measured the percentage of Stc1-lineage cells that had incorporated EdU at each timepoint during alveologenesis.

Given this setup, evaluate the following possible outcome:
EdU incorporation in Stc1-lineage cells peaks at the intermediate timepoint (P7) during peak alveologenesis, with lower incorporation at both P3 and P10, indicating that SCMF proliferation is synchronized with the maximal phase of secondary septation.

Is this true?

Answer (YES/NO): NO